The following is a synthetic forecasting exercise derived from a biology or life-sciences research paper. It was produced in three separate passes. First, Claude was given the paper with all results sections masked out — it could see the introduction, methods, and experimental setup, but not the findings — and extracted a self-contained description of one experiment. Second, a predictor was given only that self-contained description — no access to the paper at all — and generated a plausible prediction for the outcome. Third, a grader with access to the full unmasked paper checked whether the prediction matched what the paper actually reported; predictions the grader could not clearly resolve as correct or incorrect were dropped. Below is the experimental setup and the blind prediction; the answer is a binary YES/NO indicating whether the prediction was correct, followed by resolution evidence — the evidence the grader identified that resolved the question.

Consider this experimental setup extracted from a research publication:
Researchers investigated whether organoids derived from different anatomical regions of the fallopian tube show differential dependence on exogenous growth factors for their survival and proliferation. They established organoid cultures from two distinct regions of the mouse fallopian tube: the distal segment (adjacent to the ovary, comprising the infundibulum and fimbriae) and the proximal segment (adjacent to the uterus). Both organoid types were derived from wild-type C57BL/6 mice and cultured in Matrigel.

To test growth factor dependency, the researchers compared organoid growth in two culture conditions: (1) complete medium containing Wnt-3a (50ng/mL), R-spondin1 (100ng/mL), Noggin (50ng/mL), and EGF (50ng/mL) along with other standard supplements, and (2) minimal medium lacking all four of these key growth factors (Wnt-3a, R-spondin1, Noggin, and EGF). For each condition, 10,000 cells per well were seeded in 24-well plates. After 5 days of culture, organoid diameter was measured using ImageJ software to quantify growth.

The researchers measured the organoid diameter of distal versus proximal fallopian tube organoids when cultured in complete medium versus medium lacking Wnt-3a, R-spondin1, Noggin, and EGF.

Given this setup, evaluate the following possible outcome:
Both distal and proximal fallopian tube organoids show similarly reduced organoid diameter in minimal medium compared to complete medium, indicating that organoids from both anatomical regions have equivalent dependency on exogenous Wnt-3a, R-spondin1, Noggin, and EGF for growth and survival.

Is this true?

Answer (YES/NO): NO